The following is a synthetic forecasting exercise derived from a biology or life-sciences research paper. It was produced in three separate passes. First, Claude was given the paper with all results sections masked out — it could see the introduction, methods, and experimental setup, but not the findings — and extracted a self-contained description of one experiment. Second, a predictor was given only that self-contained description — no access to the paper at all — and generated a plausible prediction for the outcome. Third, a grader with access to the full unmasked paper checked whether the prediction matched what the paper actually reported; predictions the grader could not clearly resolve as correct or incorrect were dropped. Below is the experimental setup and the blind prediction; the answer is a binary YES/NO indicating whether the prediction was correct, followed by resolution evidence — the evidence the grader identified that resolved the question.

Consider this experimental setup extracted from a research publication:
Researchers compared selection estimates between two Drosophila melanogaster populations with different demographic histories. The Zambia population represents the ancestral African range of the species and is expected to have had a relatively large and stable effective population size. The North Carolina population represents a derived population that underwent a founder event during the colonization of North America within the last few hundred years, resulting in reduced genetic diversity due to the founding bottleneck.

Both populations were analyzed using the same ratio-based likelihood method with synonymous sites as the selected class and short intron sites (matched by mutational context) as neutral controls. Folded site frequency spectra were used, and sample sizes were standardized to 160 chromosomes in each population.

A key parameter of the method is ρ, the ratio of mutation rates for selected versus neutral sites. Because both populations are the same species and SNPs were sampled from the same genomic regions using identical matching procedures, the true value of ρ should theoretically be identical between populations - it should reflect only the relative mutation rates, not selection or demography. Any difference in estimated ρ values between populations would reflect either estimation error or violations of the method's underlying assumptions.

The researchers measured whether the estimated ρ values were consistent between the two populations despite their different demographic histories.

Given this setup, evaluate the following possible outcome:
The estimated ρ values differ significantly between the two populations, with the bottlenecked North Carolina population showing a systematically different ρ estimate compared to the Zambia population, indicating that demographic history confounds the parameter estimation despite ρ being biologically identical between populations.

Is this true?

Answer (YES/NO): NO